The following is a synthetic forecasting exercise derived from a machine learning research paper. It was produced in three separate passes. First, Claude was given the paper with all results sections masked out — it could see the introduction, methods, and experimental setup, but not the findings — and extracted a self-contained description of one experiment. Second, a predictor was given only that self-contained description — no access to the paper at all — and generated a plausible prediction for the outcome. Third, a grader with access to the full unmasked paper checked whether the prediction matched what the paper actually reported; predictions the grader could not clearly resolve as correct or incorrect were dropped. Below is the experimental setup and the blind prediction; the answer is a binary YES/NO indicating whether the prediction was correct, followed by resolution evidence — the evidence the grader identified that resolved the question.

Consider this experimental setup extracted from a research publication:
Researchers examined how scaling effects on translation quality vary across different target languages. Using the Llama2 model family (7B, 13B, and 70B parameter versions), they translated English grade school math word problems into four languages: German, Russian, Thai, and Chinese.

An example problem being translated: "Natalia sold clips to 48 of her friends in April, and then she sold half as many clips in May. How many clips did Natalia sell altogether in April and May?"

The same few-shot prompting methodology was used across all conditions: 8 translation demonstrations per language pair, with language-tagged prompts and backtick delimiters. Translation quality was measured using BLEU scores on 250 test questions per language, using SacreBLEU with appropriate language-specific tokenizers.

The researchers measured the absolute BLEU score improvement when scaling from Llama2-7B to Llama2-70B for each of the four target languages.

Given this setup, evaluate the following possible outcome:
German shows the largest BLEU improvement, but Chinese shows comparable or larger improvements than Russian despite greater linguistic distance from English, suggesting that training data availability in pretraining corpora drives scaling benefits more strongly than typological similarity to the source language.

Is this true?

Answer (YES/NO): NO